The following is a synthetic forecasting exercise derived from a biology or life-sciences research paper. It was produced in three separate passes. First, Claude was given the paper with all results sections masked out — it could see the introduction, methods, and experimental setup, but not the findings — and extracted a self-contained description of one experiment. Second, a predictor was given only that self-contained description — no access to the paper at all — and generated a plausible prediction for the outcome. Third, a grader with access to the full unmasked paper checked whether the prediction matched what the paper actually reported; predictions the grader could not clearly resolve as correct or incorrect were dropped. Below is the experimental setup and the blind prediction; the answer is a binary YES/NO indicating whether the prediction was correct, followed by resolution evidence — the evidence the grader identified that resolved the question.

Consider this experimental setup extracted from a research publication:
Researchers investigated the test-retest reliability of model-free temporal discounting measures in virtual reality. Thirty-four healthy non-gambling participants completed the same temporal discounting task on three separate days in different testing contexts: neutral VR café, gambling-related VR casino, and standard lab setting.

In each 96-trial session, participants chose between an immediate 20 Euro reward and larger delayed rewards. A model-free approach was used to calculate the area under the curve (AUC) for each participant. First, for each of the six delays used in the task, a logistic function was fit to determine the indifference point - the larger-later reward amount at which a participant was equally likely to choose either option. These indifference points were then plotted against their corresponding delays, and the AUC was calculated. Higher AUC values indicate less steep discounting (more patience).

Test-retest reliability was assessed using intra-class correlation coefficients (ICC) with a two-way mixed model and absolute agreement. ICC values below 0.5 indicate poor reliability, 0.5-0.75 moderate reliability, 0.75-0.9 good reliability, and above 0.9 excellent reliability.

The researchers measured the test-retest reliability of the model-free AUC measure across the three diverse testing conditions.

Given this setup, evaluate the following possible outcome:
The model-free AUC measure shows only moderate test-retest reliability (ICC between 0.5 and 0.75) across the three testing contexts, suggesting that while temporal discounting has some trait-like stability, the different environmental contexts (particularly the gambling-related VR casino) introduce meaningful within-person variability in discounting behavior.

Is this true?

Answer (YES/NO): NO